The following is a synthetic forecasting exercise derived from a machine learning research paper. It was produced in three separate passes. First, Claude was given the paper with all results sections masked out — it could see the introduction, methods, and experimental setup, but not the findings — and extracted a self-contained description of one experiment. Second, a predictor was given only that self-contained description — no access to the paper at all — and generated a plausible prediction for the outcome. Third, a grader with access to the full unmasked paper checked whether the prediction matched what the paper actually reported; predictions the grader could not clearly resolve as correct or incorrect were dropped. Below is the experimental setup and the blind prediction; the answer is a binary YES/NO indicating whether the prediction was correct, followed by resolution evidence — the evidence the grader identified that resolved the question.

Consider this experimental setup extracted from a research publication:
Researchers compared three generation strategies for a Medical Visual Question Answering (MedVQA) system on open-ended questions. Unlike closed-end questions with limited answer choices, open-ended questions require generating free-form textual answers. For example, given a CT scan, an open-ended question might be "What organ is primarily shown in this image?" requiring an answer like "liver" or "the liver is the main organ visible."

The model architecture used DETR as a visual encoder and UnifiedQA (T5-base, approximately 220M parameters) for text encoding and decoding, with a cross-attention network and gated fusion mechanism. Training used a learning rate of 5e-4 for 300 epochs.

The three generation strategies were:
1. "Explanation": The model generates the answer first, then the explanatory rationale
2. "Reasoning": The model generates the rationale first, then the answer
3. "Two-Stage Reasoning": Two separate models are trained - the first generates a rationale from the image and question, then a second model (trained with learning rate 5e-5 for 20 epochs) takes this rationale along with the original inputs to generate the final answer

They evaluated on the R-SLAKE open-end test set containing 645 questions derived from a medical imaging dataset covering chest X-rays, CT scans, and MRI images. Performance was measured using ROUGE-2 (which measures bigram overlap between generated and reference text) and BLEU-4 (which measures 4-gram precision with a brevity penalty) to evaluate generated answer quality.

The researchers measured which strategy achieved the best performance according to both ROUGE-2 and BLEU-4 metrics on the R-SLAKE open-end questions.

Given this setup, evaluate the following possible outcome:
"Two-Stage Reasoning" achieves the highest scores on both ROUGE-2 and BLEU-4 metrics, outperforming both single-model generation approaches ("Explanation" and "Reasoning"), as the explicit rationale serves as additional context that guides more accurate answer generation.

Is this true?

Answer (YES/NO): YES